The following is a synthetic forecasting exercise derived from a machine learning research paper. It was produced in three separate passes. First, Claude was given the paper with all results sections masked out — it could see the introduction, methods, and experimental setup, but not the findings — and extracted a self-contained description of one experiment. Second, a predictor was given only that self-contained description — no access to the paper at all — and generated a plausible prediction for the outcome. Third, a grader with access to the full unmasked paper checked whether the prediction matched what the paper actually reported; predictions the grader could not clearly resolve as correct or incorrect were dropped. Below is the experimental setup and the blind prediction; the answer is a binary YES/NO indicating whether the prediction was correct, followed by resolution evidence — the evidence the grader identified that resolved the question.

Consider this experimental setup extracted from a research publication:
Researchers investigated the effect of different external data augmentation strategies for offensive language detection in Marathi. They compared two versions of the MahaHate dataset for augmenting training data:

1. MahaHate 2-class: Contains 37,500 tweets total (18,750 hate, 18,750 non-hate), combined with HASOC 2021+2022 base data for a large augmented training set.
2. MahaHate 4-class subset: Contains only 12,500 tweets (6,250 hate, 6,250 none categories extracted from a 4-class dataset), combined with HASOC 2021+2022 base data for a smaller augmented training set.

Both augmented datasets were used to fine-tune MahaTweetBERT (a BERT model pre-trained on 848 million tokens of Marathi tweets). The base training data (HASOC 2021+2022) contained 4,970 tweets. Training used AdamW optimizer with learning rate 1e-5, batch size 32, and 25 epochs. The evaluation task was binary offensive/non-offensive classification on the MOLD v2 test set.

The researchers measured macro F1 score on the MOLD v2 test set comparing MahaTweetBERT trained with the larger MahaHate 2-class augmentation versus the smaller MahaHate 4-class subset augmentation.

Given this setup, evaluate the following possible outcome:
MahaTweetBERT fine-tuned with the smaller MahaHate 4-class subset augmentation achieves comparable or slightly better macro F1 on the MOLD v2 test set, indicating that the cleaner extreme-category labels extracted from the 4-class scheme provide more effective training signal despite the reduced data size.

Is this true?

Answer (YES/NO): NO